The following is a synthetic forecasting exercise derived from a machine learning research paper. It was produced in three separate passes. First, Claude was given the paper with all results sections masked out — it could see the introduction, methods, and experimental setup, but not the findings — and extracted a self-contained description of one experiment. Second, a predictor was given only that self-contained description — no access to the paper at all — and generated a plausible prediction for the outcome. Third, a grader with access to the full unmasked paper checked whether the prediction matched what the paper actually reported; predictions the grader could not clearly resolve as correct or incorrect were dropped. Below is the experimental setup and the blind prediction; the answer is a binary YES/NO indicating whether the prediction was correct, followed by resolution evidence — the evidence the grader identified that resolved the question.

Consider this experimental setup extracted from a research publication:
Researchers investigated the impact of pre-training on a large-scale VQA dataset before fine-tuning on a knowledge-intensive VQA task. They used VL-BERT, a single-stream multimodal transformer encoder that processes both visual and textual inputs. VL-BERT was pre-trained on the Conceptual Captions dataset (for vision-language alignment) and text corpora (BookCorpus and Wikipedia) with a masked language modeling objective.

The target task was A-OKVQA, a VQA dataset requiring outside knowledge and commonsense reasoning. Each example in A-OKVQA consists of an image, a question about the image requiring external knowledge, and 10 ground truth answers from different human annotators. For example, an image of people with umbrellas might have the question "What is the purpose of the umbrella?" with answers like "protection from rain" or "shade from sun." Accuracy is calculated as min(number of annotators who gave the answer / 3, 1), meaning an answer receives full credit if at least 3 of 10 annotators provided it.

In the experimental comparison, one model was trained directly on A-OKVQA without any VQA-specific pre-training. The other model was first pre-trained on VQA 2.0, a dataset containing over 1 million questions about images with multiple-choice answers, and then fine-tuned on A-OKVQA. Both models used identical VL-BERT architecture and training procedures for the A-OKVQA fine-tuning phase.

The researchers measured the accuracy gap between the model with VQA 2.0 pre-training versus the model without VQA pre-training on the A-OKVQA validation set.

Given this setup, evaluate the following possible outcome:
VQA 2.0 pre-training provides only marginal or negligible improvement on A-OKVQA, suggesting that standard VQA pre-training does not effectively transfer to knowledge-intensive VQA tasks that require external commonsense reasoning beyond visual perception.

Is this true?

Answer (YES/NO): NO